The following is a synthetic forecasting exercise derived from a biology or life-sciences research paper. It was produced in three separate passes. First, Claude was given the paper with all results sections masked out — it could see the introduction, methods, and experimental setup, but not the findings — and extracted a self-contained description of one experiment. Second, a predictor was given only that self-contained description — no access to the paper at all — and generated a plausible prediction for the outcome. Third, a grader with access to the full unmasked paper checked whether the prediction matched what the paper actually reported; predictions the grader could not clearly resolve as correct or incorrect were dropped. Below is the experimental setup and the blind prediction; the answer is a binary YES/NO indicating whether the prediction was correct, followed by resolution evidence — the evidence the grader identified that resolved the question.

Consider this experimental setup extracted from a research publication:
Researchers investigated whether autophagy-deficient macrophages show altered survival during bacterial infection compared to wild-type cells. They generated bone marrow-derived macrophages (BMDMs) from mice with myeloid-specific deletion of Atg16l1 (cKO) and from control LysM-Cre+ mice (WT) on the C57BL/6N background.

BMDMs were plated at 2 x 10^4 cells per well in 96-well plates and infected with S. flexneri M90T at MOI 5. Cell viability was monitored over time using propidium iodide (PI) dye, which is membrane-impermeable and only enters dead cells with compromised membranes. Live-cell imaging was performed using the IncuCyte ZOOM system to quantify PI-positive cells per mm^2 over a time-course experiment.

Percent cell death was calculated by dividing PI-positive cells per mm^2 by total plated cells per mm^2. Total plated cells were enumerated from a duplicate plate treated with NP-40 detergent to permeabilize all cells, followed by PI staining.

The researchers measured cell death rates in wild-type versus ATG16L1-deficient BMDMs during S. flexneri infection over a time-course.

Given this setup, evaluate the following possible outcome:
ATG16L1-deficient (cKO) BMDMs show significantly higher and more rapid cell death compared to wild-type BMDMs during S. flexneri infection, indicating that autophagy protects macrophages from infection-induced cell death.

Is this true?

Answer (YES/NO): NO